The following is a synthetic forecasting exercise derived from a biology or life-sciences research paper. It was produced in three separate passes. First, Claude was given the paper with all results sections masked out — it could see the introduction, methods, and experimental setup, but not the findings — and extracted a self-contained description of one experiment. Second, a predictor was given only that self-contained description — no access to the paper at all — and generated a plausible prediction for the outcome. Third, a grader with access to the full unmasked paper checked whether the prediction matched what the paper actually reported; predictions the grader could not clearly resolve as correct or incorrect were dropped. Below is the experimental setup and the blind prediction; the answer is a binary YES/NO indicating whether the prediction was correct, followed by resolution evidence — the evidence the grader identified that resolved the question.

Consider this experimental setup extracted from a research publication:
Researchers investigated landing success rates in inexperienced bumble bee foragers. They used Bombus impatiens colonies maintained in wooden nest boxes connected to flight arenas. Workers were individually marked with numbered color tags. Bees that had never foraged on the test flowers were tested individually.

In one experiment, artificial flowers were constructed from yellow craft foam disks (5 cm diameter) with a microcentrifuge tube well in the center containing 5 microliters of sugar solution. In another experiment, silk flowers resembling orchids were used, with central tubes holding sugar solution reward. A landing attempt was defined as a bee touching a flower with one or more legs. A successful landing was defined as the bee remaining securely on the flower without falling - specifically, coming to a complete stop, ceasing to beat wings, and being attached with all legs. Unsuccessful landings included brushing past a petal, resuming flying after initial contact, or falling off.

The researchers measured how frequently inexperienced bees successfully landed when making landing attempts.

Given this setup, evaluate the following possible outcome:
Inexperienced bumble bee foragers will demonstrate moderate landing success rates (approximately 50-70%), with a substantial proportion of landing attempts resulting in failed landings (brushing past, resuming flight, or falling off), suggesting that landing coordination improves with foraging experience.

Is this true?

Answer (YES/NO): NO